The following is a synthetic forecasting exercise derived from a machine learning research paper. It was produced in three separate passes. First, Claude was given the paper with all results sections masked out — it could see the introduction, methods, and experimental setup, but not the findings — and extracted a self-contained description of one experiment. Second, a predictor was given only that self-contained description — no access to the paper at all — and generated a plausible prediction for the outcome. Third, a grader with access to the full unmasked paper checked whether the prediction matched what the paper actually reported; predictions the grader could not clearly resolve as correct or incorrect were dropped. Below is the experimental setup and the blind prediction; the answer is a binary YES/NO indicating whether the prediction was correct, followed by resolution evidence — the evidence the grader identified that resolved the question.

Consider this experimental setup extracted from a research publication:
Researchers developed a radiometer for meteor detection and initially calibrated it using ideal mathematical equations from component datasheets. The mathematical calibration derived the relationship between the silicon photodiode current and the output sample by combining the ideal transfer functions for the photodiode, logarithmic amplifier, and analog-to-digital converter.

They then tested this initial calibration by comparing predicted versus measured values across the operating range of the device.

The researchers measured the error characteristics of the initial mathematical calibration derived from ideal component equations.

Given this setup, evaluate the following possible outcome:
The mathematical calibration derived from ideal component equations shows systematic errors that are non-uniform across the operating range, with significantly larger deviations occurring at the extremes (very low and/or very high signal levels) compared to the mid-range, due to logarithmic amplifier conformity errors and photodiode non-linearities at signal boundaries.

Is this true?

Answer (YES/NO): NO